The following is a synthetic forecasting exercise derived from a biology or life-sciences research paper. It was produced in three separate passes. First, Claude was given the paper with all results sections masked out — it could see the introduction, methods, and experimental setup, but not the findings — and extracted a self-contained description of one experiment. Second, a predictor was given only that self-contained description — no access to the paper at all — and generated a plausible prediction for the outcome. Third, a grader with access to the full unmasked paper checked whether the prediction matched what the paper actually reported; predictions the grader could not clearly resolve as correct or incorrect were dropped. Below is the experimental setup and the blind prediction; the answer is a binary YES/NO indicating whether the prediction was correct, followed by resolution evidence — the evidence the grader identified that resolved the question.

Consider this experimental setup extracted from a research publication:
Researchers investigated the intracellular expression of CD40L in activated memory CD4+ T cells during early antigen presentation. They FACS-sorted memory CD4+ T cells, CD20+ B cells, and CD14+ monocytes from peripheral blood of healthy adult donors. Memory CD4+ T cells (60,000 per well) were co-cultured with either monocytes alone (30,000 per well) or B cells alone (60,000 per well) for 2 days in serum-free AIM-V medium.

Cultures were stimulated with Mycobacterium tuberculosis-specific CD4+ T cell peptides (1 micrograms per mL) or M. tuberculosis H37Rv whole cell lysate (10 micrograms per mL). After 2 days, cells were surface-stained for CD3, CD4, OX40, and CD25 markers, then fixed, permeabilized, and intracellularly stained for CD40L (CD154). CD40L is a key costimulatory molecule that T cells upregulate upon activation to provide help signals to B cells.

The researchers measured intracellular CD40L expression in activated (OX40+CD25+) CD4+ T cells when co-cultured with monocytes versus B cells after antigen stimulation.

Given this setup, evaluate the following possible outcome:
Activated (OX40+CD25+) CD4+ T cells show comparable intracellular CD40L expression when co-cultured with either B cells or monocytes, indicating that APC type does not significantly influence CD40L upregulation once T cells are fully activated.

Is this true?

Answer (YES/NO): NO